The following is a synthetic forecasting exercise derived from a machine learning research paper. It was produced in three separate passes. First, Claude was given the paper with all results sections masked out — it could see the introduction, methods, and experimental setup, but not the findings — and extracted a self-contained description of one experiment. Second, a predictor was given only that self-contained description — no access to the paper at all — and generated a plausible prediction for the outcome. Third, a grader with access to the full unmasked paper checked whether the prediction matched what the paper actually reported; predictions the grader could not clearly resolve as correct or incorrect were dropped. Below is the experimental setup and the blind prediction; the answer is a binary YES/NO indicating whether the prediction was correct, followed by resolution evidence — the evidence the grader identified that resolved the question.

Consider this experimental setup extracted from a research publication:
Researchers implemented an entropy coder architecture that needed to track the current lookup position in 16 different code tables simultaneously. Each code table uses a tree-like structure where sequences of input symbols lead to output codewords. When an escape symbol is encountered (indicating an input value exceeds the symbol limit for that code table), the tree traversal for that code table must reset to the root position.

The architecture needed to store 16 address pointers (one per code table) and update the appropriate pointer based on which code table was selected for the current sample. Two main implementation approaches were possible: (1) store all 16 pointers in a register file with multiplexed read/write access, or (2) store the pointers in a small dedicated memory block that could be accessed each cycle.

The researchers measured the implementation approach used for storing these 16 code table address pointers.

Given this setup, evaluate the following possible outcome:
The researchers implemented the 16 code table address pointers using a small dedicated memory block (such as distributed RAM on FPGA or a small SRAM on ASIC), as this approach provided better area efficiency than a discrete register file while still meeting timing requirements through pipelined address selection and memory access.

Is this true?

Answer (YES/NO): NO